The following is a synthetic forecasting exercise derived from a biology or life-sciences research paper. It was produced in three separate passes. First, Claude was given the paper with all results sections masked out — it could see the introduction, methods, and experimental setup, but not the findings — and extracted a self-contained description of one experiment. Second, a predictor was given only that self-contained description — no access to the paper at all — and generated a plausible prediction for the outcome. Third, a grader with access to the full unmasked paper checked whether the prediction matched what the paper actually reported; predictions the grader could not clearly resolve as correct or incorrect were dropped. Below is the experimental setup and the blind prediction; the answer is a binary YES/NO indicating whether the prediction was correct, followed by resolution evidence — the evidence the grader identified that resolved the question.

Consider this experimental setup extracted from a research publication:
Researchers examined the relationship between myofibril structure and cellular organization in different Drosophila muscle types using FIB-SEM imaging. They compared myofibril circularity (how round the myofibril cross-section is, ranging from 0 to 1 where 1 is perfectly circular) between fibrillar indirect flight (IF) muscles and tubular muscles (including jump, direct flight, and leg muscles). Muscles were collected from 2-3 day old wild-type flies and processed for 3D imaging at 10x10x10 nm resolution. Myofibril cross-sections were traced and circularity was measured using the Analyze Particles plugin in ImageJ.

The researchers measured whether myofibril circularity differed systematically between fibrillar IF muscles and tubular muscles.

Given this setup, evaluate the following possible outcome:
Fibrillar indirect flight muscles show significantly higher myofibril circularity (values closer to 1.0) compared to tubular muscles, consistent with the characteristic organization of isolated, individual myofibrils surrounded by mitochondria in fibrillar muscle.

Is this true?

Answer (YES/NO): YES